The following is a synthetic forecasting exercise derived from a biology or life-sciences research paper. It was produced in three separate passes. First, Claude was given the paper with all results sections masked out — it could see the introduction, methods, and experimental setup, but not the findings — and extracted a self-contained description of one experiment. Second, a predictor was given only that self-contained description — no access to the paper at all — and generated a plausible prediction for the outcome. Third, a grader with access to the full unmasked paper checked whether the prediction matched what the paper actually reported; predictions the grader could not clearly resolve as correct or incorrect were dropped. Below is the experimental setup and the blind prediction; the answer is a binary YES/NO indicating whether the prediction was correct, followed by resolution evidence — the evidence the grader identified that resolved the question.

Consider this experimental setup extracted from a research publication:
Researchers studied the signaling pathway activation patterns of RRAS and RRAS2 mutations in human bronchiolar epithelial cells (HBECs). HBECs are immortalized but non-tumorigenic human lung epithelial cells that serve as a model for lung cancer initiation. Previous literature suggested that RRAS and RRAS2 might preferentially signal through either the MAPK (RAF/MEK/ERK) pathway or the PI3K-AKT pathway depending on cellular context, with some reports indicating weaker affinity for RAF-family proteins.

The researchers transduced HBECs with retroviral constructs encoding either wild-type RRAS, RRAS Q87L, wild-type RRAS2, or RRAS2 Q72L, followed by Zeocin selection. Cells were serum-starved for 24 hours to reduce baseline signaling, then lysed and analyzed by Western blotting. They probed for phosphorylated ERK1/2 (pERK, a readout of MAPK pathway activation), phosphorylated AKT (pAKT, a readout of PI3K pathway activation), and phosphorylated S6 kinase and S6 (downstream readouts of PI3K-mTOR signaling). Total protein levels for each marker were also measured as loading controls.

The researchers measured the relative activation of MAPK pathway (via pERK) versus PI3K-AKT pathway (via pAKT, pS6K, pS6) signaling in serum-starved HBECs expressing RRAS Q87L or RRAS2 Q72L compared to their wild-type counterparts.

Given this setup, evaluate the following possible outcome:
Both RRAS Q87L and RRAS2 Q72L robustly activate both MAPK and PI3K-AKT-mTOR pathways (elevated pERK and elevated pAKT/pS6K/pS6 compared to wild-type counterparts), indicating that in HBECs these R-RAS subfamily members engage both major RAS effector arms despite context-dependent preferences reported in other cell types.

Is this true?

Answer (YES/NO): YES